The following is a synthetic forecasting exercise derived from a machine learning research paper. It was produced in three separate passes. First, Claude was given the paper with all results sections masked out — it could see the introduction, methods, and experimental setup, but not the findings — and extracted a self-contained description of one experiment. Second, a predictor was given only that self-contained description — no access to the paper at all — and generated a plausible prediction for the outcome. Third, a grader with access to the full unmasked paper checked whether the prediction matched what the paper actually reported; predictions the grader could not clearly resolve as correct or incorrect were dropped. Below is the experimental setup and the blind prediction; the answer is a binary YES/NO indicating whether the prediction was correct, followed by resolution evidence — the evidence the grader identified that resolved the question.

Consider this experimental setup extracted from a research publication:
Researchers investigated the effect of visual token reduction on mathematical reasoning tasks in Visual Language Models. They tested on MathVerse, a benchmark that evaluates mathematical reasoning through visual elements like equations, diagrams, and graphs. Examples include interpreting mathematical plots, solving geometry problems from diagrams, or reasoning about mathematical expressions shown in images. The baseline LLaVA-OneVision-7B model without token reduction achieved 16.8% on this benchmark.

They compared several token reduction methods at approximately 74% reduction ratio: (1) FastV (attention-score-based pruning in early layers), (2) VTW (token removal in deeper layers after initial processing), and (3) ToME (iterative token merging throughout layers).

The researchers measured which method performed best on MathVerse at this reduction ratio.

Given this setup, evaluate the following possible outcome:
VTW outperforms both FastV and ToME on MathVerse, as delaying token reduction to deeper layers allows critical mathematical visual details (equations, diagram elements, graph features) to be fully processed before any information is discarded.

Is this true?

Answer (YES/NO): YES